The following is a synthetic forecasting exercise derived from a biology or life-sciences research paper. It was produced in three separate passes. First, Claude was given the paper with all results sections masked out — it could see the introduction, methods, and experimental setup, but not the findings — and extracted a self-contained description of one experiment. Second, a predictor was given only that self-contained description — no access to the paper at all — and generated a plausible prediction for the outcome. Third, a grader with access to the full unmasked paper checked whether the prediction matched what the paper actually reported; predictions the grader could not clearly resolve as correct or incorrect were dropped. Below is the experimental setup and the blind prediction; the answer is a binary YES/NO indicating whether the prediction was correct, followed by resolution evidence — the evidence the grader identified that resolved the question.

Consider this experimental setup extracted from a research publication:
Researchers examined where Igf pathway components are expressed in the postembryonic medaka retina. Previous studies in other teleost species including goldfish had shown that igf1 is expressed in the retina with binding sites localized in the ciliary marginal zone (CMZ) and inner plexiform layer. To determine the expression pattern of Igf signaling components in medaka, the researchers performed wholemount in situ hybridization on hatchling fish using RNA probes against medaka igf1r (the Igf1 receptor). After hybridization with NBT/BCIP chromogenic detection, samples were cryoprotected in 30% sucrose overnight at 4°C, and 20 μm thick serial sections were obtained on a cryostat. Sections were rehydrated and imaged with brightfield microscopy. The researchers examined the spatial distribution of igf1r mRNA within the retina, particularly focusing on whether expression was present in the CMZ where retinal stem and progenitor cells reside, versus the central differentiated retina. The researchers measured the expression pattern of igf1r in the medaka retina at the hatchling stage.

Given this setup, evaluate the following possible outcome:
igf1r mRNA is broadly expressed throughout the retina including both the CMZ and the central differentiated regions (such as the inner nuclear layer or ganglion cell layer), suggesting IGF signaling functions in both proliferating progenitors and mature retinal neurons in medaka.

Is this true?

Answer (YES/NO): NO